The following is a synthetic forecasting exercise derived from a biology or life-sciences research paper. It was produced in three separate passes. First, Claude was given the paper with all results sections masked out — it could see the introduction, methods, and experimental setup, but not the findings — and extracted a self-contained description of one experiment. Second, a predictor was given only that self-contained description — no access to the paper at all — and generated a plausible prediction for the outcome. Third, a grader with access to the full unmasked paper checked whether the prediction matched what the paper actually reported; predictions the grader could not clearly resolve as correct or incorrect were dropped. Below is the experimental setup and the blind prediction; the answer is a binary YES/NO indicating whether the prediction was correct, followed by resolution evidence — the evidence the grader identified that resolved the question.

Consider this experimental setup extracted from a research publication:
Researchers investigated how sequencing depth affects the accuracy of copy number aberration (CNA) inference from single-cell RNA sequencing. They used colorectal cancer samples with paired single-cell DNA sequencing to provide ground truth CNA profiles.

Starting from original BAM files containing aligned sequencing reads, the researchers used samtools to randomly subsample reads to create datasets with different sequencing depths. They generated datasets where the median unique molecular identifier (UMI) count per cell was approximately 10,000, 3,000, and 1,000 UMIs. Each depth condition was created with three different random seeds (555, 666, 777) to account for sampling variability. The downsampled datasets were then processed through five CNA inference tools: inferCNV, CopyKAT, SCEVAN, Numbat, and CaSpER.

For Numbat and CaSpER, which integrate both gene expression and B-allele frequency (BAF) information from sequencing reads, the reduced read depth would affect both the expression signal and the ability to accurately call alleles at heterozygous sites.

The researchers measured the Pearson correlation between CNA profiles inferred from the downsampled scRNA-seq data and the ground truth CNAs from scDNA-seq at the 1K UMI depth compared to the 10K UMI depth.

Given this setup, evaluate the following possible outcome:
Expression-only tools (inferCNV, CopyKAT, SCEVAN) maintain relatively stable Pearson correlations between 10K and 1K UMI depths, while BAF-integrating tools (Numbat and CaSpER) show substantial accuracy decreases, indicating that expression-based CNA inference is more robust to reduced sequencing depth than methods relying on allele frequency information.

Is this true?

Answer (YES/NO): NO